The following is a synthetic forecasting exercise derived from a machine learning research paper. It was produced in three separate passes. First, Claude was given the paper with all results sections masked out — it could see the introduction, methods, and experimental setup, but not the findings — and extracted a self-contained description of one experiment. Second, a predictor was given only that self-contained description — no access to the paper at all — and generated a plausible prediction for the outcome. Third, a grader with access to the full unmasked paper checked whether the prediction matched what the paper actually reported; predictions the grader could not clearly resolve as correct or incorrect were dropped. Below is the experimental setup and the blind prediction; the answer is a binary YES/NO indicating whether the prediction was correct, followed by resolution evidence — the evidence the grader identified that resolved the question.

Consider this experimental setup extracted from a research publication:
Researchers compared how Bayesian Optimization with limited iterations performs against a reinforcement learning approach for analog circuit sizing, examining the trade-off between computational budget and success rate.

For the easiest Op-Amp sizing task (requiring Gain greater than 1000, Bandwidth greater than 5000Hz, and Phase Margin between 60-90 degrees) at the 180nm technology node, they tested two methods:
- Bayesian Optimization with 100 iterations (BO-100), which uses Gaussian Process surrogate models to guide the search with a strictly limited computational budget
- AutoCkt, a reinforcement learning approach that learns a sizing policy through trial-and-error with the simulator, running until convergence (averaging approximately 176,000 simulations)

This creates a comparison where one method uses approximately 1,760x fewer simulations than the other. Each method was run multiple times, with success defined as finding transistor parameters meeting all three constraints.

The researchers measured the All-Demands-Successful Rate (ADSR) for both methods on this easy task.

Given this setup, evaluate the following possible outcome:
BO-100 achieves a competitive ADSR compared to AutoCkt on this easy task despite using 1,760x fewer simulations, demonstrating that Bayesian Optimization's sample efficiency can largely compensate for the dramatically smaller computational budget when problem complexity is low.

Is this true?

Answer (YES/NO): NO